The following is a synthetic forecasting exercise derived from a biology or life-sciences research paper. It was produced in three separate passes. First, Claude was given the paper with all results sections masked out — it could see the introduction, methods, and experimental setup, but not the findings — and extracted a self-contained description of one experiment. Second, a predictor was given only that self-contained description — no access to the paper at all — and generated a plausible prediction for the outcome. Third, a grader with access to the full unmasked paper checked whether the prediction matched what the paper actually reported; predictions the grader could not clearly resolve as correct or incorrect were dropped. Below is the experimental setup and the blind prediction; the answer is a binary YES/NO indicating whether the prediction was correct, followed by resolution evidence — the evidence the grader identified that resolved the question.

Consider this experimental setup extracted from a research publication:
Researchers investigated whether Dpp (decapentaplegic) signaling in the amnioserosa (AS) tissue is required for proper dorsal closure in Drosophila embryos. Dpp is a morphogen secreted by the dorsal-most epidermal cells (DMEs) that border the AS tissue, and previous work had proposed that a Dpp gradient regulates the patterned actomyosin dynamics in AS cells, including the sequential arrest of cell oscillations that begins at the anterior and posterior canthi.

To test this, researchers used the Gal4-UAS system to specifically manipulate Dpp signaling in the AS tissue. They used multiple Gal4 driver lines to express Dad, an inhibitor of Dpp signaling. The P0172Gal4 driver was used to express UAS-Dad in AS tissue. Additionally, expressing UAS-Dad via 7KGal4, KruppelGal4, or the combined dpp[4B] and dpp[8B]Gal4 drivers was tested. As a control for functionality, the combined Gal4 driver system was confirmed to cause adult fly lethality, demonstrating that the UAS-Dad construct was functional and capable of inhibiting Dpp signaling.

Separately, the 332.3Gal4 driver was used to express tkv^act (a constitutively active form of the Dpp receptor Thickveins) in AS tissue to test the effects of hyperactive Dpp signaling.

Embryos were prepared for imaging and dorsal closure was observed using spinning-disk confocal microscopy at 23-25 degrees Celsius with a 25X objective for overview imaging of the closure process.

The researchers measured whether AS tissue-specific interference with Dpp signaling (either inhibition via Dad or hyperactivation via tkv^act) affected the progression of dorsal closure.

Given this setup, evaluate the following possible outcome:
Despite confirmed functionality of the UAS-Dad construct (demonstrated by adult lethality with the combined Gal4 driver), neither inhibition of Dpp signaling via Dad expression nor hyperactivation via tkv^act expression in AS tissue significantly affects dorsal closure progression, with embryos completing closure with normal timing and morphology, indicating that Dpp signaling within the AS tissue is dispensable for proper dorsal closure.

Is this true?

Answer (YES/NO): YES